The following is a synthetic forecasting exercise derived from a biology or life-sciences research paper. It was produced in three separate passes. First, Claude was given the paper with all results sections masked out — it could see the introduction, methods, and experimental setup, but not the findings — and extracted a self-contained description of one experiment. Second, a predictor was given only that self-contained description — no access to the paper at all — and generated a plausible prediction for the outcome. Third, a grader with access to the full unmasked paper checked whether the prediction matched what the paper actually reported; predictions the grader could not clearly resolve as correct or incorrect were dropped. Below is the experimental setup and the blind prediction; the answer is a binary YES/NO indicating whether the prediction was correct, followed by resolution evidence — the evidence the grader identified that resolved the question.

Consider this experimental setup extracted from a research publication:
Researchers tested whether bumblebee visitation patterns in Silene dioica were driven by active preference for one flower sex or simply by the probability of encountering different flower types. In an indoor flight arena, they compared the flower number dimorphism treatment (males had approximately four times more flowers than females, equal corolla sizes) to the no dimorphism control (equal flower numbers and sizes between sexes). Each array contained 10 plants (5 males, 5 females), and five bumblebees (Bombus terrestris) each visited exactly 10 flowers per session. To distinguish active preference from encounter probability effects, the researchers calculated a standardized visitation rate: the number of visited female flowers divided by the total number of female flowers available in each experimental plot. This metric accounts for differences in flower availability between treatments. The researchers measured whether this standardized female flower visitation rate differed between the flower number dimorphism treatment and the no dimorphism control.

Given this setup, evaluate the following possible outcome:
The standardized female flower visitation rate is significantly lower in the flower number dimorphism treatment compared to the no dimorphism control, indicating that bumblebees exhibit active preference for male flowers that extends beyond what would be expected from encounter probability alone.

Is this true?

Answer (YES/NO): NO